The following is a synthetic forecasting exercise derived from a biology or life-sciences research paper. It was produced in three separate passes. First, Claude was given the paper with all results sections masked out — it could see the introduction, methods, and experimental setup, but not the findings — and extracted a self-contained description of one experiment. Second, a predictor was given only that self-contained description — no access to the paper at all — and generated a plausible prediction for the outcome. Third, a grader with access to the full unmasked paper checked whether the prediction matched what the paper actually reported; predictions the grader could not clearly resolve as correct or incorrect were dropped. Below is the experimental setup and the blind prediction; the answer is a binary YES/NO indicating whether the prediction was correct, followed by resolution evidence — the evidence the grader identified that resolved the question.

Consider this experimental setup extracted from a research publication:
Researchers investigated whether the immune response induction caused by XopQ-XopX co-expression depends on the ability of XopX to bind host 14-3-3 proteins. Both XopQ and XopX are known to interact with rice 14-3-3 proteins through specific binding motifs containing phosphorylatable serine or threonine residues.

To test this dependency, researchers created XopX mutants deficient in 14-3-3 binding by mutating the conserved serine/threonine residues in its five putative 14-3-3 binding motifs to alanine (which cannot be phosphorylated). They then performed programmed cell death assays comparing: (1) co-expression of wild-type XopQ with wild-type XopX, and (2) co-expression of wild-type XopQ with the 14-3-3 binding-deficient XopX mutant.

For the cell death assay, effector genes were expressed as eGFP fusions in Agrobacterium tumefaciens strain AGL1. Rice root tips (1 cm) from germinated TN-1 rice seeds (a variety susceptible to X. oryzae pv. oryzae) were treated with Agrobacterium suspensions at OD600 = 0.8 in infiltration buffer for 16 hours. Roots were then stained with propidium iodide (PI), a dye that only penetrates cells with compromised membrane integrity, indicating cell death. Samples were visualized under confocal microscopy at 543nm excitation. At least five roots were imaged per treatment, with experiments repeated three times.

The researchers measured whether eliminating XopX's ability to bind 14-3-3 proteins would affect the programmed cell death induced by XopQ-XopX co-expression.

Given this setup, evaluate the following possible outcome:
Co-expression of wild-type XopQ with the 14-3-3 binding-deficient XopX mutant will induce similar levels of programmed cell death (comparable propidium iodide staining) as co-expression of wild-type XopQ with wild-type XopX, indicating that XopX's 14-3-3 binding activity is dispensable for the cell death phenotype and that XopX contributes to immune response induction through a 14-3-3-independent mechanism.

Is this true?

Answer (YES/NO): NO